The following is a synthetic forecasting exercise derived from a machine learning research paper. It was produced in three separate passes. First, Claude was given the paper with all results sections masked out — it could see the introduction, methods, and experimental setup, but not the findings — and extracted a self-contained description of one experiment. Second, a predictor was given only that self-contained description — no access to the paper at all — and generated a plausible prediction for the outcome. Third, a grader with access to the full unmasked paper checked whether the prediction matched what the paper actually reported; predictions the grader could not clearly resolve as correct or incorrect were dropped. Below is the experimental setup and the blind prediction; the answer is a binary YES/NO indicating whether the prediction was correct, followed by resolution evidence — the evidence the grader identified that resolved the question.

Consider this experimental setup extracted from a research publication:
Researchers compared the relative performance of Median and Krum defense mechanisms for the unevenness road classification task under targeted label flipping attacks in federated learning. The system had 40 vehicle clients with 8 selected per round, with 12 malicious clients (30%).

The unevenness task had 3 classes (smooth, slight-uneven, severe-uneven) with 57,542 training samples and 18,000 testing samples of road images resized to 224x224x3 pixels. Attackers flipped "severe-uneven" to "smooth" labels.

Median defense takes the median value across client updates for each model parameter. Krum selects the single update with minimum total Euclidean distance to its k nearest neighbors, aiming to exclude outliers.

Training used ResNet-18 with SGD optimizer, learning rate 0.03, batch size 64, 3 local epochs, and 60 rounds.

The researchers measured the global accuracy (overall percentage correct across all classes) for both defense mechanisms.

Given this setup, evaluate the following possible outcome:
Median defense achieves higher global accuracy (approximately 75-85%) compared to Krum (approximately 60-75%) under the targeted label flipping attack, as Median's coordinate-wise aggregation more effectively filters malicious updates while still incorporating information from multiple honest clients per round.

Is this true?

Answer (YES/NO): NO